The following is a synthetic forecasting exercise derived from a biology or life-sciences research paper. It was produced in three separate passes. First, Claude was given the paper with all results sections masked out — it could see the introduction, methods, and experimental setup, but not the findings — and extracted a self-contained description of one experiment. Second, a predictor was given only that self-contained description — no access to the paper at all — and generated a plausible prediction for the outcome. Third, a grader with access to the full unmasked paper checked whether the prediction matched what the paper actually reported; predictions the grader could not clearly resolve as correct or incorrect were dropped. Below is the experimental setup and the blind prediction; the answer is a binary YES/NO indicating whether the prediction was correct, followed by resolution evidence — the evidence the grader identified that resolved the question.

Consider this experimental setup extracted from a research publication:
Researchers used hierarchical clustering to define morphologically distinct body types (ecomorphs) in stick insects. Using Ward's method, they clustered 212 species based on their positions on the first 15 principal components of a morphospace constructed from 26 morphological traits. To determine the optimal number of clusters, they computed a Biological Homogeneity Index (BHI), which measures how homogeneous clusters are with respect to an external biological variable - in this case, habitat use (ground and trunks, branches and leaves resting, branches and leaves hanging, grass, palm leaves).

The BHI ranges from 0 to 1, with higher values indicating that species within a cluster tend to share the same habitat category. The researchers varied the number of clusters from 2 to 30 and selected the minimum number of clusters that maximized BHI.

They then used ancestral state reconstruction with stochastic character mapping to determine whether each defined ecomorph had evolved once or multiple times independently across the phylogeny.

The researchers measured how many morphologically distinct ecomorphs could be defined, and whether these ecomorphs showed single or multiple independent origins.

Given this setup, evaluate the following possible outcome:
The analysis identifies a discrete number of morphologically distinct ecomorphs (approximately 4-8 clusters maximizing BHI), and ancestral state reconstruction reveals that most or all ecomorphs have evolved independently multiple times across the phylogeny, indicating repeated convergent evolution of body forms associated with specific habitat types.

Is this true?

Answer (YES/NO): NO